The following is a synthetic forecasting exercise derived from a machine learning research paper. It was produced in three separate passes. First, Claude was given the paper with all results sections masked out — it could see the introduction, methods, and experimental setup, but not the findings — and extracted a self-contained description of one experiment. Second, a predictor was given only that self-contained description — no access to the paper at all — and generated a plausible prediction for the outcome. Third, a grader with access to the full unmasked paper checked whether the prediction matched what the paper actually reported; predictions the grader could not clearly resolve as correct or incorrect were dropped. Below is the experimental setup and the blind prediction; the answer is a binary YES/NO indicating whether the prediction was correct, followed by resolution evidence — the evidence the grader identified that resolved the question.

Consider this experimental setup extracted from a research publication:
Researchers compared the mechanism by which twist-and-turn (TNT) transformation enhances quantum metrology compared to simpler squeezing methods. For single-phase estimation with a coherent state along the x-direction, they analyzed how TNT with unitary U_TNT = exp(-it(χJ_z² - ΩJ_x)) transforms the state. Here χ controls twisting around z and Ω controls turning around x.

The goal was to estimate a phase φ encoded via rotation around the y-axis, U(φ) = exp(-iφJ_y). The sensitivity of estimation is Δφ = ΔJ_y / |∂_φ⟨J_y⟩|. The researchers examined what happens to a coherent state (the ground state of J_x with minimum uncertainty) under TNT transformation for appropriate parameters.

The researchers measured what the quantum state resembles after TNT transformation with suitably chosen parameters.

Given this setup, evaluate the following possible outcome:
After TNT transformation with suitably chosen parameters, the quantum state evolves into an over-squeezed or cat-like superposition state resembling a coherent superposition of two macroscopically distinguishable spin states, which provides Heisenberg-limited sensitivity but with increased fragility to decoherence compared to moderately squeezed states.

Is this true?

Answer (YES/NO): YES